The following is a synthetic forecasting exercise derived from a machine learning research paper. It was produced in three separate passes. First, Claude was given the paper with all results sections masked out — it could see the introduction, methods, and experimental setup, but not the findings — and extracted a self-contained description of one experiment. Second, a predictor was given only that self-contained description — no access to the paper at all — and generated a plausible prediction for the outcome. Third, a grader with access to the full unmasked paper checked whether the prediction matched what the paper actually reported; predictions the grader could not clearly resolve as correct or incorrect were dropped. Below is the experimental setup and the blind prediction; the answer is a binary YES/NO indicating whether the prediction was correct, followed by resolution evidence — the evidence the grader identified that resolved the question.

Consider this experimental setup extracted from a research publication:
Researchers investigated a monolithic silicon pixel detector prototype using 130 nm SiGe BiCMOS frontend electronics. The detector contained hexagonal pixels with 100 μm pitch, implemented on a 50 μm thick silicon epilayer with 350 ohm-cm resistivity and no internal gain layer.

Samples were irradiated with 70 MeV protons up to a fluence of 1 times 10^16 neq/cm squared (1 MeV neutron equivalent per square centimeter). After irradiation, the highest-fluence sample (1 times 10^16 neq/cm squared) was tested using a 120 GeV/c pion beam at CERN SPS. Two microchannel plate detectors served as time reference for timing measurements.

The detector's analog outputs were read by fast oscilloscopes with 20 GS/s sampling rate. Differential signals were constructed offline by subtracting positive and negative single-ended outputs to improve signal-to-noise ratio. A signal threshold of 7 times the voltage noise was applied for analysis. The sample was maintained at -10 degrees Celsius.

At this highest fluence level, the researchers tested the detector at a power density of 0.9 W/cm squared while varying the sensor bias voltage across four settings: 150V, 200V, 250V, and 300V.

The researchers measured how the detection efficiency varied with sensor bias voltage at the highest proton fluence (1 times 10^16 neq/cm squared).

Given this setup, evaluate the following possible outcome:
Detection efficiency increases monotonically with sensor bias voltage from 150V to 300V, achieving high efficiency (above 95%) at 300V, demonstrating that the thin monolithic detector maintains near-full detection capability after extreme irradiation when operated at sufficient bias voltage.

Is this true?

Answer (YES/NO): YES